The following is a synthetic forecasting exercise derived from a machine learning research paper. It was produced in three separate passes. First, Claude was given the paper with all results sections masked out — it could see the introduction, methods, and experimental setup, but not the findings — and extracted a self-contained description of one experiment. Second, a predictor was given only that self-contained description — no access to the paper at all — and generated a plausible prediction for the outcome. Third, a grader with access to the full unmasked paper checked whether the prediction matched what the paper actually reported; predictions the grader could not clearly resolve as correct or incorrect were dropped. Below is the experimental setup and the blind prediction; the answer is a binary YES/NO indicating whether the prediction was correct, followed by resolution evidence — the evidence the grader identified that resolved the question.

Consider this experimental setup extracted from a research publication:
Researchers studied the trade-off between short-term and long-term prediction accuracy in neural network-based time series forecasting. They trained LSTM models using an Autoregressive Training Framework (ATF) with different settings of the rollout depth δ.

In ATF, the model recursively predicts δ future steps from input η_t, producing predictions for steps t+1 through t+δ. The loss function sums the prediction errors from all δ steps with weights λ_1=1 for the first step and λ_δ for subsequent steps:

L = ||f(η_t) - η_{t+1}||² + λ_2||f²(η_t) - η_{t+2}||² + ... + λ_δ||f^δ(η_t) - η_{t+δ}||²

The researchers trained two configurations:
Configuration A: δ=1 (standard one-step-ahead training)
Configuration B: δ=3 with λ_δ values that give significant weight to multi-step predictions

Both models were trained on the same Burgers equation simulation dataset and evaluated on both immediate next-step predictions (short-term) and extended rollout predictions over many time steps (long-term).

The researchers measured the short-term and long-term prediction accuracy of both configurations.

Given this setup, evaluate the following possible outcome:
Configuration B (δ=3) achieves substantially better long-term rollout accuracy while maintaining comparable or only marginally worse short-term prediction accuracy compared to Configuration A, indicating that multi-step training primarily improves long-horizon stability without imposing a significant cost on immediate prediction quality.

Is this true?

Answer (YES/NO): NO